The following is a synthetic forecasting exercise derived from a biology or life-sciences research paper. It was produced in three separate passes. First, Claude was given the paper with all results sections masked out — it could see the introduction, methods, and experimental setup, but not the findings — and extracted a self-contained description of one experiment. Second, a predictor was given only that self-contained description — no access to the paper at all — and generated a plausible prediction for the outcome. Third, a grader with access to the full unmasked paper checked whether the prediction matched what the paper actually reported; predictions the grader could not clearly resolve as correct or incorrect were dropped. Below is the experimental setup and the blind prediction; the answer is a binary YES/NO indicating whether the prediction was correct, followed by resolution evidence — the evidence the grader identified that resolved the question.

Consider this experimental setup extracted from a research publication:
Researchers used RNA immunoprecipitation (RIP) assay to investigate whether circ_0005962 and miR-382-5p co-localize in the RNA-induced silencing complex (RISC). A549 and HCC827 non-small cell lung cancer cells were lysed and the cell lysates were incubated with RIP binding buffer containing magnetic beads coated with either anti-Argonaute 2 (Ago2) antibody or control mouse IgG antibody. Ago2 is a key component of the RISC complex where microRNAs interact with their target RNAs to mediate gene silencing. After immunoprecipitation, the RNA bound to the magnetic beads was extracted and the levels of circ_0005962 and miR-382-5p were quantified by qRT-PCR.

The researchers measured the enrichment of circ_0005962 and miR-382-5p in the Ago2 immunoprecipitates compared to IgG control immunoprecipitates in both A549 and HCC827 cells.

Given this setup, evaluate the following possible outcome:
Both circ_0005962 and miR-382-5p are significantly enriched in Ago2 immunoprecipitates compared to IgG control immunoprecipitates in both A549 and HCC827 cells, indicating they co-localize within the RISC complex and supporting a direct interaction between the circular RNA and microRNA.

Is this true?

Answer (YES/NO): YES